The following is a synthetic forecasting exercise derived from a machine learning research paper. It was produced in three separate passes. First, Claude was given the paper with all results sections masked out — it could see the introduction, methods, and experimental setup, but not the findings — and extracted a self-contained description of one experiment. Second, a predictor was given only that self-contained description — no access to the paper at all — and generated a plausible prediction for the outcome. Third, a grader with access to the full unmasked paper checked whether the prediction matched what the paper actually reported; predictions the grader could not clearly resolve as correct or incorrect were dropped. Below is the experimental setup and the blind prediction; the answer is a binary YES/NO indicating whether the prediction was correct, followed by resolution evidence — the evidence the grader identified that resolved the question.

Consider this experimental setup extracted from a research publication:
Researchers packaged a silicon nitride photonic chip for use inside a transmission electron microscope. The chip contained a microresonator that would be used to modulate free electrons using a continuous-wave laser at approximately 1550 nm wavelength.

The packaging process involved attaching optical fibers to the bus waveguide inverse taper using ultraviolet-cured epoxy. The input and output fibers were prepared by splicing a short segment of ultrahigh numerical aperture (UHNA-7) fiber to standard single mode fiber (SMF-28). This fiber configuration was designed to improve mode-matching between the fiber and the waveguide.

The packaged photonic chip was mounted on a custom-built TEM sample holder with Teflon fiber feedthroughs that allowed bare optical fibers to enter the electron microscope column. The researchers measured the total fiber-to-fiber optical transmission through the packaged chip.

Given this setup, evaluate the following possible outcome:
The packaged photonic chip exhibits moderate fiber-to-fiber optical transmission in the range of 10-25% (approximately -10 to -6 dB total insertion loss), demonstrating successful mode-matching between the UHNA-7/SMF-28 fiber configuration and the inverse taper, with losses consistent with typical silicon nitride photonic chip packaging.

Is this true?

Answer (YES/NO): YES